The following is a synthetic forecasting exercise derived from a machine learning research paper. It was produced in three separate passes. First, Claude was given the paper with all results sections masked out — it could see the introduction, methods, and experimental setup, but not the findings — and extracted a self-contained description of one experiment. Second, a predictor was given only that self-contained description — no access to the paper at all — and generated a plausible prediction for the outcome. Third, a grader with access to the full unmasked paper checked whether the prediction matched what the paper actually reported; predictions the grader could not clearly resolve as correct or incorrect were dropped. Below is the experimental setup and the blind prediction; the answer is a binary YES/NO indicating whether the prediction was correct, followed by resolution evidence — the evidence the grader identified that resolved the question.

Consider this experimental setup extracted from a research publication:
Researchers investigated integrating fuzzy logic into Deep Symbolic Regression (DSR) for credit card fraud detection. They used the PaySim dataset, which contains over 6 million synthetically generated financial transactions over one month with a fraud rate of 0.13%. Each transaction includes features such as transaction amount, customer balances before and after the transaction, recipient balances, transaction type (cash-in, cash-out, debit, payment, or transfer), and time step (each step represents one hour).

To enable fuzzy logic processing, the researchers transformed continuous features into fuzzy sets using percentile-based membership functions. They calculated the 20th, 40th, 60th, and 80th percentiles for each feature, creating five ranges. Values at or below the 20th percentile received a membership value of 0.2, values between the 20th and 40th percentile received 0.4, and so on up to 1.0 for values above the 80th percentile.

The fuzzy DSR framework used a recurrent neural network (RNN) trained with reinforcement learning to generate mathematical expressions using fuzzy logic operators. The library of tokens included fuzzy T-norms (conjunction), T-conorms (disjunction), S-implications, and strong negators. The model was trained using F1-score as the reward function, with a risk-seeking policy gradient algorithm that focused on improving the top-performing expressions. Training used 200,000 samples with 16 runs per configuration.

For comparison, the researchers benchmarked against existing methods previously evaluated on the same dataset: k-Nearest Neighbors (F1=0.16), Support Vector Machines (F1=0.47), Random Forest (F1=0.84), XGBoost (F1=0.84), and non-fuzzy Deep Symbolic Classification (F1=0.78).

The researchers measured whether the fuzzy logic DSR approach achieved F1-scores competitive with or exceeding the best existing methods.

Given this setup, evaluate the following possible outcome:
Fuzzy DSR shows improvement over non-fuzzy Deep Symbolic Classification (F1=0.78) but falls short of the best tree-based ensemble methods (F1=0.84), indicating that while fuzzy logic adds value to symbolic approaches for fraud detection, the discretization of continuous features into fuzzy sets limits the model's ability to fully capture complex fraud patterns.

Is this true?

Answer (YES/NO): NO